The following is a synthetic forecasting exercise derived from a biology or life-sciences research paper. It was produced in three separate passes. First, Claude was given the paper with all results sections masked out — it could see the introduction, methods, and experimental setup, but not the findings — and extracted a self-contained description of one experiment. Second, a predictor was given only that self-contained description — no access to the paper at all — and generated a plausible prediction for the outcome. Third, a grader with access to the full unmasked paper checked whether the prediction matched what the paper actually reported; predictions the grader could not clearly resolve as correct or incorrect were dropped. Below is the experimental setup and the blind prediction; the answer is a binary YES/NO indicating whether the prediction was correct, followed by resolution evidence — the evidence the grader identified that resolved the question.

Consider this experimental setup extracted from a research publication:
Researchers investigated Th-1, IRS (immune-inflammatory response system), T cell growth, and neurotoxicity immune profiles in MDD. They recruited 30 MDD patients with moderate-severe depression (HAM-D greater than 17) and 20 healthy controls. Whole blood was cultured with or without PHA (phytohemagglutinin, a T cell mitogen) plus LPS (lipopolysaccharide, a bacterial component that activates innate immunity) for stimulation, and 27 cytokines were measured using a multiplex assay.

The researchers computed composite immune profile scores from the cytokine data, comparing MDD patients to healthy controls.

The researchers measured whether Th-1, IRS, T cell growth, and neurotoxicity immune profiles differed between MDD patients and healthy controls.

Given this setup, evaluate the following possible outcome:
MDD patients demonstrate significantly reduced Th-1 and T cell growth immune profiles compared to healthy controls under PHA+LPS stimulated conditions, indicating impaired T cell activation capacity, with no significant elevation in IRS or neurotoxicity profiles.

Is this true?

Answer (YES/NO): NO